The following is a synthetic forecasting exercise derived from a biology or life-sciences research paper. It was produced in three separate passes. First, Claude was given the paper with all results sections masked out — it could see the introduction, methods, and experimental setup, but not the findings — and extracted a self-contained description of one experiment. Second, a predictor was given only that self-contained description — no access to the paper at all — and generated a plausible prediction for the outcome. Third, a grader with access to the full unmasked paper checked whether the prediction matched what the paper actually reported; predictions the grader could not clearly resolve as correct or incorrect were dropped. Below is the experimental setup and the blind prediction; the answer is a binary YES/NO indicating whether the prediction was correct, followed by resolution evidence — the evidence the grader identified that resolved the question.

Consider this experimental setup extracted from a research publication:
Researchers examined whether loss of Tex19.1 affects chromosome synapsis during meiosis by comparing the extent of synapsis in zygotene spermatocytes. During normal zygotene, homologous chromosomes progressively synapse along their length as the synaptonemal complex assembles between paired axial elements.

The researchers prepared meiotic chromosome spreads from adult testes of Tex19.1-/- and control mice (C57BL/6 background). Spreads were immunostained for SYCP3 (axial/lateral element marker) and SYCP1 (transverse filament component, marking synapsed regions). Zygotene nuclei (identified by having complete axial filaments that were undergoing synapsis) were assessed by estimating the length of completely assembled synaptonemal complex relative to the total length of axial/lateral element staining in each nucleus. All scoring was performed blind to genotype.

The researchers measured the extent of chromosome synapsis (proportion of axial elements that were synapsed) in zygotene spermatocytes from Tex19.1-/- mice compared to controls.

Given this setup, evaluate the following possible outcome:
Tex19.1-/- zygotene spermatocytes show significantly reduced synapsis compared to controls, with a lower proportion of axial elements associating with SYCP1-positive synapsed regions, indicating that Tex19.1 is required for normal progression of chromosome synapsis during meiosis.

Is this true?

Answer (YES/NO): YES